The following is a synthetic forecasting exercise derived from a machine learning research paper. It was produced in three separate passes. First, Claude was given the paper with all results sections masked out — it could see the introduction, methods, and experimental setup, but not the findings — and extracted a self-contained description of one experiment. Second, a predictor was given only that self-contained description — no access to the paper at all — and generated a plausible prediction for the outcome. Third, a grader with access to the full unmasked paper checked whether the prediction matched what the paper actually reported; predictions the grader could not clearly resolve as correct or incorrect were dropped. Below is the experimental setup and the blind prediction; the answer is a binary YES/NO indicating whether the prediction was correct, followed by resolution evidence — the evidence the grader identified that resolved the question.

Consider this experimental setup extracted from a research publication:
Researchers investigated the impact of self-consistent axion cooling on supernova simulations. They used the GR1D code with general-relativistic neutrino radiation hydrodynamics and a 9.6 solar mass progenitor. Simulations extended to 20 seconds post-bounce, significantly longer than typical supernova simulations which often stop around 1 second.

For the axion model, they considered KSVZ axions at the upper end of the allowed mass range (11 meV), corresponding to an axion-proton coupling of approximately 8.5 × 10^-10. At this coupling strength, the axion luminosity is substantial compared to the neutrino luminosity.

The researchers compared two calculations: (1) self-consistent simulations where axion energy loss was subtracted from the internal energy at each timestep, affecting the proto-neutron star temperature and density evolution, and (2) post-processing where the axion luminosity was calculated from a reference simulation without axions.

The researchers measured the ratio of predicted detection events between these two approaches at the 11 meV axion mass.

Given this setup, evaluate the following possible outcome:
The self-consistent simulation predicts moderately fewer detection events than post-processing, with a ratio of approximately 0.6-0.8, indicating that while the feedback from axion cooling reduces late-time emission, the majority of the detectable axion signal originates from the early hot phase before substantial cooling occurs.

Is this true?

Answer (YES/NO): NO